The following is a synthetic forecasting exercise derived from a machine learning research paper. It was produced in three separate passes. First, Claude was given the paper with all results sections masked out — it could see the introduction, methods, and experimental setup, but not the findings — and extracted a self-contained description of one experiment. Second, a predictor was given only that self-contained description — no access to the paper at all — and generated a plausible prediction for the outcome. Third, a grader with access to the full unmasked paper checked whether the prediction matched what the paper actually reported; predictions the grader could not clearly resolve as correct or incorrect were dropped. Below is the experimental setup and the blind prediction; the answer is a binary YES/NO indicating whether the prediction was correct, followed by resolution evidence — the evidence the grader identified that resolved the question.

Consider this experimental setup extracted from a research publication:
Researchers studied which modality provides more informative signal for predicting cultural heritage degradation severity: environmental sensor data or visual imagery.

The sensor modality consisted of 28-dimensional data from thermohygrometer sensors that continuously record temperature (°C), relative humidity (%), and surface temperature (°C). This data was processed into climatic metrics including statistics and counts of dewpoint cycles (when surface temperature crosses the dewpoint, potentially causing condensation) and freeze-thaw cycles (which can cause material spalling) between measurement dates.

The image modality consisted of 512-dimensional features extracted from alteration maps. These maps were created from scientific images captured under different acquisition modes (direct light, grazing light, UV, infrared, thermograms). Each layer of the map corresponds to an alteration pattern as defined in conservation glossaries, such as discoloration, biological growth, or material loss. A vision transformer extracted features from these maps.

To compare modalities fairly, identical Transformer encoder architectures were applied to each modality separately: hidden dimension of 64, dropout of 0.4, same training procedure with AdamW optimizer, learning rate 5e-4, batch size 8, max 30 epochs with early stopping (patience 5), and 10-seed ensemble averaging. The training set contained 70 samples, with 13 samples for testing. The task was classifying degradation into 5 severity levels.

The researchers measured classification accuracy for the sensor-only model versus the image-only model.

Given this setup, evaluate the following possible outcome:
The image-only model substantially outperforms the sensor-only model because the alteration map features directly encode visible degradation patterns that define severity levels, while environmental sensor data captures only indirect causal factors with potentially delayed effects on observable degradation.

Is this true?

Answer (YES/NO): NO